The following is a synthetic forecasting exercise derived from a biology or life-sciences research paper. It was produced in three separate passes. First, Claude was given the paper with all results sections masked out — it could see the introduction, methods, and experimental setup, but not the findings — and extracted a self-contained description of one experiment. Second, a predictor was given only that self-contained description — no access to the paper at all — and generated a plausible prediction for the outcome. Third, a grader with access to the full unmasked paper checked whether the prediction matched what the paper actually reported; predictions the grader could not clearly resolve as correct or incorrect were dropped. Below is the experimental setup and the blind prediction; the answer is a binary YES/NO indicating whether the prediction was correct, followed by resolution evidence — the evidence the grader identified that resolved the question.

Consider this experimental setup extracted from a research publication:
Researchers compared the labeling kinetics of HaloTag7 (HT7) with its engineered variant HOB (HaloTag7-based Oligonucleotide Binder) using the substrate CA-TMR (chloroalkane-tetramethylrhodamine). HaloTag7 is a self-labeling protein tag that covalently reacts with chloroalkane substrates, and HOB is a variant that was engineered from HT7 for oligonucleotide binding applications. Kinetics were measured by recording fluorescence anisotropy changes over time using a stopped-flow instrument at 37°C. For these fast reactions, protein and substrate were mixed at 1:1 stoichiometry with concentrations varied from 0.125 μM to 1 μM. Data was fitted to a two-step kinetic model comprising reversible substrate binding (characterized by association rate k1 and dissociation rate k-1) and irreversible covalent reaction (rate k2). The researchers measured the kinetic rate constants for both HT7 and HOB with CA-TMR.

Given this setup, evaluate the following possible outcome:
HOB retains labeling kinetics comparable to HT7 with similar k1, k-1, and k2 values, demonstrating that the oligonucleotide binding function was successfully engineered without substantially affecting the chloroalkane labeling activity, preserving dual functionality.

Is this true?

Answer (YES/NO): NO